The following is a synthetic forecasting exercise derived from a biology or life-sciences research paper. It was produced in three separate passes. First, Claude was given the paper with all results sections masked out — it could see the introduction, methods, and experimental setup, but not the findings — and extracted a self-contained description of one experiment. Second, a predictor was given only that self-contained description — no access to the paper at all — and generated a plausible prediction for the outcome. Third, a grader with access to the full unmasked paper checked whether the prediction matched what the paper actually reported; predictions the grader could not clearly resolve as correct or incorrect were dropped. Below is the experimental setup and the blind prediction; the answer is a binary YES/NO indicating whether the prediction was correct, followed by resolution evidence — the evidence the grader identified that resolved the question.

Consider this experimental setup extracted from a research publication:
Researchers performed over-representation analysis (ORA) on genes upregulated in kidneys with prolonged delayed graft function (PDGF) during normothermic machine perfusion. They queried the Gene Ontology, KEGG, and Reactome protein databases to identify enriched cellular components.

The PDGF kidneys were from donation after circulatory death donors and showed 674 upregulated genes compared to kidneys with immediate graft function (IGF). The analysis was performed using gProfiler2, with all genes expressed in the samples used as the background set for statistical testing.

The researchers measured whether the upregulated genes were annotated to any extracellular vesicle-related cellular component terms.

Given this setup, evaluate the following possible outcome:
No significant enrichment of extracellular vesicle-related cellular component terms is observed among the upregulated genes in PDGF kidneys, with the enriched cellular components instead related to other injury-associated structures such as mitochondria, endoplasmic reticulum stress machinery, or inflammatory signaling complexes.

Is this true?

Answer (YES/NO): NO